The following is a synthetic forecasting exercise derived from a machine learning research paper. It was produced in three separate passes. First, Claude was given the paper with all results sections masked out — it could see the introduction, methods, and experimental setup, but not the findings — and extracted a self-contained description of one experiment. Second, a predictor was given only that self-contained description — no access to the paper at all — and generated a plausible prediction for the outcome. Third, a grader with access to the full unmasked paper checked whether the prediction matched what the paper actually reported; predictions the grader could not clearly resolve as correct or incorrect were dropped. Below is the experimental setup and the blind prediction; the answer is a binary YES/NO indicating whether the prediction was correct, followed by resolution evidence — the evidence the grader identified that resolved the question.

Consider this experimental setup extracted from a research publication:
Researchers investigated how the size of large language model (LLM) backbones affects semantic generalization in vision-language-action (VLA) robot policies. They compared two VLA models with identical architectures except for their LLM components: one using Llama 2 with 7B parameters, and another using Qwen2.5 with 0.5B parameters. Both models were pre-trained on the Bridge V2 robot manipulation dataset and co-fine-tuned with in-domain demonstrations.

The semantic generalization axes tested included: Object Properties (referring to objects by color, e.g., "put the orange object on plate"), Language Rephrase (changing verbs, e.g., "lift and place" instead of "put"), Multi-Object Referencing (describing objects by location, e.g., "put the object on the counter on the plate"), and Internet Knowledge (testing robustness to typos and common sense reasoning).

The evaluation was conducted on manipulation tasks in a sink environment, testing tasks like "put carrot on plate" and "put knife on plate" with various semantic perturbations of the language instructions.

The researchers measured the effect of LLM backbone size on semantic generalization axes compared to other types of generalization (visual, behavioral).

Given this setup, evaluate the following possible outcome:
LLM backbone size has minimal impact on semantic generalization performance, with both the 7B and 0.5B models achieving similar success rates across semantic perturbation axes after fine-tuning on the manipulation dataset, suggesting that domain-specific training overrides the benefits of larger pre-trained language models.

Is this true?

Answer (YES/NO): NO